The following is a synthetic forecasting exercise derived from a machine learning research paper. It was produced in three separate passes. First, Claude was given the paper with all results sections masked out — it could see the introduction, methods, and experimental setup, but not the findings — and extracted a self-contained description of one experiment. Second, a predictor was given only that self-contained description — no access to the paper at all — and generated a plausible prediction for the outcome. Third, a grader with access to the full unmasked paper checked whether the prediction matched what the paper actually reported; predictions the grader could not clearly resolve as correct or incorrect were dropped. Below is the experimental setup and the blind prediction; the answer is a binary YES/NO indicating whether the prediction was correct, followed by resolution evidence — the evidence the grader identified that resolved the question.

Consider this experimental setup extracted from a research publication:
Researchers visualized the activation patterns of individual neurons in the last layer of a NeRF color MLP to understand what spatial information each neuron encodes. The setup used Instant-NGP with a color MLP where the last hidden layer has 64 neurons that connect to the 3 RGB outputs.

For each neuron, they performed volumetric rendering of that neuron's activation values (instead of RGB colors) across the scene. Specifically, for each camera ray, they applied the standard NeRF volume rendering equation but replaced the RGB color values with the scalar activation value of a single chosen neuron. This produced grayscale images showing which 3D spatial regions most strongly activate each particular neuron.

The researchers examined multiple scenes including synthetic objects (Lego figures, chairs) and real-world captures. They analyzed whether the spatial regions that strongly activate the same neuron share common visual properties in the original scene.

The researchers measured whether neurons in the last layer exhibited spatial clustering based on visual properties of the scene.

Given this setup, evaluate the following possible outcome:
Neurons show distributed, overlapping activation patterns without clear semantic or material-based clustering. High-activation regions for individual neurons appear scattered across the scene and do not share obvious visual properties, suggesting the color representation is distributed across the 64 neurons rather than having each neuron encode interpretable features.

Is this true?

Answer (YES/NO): NO